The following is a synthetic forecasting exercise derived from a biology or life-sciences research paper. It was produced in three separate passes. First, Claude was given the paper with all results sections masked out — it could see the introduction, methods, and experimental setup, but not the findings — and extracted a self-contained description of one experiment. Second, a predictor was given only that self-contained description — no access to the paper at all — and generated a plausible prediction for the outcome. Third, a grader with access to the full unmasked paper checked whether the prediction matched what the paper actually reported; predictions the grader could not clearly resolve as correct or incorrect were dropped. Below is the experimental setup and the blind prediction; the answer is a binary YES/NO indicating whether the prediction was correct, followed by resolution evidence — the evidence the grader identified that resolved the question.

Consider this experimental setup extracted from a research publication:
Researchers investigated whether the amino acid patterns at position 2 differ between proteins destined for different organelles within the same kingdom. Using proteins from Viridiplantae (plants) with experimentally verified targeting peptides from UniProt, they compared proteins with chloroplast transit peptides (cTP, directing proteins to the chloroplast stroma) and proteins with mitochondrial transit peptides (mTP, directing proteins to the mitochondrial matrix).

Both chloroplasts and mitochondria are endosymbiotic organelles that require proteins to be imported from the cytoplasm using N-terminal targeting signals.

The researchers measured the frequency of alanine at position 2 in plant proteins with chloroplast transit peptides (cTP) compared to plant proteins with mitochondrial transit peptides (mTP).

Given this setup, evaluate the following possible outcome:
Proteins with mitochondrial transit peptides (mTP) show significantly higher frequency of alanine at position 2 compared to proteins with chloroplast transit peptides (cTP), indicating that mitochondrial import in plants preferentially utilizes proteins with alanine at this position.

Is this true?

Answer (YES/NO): NO